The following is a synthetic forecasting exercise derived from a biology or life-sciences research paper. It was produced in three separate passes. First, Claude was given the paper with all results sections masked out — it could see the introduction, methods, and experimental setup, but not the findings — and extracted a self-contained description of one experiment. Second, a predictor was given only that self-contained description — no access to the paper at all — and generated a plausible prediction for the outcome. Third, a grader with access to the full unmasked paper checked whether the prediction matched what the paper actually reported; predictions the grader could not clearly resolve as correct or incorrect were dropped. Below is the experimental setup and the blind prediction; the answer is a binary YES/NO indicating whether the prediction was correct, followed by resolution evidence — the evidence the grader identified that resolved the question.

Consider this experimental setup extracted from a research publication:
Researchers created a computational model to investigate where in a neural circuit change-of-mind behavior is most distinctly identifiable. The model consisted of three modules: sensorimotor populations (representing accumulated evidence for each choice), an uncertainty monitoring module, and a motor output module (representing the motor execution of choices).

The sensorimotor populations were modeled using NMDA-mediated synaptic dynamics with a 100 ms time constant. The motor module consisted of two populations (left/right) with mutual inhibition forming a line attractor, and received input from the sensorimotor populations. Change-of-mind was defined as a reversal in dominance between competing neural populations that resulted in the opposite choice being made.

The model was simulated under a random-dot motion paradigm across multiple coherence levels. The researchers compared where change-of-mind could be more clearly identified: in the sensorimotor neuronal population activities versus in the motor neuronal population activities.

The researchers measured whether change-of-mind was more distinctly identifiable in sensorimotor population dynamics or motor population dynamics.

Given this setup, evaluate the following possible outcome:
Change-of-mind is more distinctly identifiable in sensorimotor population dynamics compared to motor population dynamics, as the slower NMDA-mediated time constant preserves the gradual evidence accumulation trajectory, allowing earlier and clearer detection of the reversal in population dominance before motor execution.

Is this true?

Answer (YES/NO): NO